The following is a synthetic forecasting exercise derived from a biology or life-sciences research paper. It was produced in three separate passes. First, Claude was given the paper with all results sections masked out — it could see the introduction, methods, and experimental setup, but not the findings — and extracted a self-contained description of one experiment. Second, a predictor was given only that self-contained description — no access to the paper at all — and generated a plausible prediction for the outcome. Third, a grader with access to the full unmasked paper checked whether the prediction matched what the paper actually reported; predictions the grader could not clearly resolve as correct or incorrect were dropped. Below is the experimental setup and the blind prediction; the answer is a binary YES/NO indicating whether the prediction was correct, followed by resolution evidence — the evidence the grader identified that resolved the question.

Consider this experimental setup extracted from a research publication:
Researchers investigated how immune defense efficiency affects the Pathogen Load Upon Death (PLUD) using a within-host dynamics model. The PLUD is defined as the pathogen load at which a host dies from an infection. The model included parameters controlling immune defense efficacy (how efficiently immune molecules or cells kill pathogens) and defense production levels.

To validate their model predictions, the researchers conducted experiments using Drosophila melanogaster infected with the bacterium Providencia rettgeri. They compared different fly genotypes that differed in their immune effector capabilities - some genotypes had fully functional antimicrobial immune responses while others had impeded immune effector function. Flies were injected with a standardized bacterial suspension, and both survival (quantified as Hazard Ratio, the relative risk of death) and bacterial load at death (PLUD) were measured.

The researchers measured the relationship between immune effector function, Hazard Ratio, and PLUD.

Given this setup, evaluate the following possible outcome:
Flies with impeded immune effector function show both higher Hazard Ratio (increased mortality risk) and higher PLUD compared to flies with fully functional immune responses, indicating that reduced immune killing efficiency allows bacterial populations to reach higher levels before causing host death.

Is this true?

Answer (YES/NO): YES